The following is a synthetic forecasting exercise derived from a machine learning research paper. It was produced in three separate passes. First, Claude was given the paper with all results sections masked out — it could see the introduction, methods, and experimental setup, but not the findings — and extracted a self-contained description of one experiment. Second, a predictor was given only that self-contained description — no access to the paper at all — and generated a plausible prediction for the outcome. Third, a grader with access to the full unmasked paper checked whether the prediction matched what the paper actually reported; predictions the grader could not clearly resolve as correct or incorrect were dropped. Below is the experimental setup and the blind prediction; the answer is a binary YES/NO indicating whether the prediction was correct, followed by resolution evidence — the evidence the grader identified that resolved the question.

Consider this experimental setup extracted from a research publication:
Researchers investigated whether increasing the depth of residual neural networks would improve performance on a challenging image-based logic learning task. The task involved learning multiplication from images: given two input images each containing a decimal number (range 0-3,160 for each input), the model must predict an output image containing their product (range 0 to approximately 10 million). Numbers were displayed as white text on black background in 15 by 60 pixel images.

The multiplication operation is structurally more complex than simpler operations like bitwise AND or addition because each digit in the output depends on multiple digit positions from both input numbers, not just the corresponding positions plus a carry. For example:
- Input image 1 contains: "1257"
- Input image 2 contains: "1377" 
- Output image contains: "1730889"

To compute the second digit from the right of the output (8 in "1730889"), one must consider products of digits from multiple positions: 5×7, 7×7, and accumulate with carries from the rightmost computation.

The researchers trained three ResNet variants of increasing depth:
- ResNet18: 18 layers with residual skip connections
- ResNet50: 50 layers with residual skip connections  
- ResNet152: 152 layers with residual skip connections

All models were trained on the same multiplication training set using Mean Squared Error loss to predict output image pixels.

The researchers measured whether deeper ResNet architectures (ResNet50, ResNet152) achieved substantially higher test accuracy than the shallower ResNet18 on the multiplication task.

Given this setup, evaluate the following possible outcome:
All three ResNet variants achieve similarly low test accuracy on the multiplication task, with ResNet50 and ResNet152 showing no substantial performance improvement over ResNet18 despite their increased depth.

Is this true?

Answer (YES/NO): YES